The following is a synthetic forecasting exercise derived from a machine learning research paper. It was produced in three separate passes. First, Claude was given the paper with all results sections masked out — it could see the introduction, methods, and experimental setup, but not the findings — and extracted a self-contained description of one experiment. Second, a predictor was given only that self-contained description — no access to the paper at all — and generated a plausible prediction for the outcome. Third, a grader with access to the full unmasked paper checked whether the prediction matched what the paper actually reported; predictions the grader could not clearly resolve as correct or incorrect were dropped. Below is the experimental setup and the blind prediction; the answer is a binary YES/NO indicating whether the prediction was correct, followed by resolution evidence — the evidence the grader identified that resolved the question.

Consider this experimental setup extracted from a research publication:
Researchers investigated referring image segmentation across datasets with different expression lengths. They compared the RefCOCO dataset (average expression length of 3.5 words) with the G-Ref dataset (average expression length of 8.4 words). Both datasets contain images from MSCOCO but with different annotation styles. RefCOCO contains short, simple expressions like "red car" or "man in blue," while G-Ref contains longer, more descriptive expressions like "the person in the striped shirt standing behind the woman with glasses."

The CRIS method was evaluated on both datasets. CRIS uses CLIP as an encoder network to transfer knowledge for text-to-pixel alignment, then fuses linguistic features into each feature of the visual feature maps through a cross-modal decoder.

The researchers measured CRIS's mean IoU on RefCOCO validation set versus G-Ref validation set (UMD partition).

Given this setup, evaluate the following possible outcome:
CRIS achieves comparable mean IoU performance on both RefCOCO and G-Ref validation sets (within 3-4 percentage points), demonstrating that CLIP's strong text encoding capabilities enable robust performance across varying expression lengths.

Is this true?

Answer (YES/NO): NO